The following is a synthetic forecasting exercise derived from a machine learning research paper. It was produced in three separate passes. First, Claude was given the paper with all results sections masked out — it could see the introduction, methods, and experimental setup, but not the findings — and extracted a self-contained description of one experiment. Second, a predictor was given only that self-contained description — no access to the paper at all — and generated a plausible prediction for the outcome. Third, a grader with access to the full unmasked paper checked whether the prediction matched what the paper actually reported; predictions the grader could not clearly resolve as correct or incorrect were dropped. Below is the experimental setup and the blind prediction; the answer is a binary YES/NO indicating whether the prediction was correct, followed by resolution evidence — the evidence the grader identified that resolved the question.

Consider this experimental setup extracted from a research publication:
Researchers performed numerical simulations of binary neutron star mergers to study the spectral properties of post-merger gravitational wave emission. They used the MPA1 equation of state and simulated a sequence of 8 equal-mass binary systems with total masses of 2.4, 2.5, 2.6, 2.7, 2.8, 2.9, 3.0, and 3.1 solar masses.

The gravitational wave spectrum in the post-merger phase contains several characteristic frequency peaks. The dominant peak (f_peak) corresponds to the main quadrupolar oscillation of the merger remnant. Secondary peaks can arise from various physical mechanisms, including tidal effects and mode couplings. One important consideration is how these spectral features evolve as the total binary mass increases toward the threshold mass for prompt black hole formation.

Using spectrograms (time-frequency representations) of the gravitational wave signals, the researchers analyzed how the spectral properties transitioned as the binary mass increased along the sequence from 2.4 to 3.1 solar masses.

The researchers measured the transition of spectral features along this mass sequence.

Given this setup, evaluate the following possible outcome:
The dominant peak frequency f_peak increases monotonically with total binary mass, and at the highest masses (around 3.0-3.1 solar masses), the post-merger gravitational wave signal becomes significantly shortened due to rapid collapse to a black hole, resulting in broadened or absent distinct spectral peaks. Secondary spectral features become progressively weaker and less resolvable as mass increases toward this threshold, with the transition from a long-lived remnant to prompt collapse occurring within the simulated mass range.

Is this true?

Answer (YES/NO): NO